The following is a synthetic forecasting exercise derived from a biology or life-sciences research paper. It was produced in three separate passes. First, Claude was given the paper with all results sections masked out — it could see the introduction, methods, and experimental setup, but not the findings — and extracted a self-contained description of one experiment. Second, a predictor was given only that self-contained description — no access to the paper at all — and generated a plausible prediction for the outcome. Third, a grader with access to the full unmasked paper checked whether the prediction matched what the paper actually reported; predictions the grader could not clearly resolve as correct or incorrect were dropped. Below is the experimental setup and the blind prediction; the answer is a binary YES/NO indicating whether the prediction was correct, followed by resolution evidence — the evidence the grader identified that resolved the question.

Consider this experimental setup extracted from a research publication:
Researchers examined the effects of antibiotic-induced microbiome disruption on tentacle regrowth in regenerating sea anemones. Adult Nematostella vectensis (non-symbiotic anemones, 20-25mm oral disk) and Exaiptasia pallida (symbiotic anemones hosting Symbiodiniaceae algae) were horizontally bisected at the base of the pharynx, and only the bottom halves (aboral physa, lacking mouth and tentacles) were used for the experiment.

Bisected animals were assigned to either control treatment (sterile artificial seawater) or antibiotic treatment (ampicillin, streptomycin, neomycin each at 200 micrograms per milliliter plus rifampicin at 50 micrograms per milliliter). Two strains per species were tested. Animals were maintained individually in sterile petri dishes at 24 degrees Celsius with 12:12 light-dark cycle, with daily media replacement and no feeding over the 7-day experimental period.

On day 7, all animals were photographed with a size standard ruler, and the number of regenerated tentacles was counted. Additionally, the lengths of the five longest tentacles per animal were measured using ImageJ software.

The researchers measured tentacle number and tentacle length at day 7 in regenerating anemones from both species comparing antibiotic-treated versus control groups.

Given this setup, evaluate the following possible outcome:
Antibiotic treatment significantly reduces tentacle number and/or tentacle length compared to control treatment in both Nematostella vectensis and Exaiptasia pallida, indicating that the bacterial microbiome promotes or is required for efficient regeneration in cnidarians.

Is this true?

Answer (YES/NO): YES